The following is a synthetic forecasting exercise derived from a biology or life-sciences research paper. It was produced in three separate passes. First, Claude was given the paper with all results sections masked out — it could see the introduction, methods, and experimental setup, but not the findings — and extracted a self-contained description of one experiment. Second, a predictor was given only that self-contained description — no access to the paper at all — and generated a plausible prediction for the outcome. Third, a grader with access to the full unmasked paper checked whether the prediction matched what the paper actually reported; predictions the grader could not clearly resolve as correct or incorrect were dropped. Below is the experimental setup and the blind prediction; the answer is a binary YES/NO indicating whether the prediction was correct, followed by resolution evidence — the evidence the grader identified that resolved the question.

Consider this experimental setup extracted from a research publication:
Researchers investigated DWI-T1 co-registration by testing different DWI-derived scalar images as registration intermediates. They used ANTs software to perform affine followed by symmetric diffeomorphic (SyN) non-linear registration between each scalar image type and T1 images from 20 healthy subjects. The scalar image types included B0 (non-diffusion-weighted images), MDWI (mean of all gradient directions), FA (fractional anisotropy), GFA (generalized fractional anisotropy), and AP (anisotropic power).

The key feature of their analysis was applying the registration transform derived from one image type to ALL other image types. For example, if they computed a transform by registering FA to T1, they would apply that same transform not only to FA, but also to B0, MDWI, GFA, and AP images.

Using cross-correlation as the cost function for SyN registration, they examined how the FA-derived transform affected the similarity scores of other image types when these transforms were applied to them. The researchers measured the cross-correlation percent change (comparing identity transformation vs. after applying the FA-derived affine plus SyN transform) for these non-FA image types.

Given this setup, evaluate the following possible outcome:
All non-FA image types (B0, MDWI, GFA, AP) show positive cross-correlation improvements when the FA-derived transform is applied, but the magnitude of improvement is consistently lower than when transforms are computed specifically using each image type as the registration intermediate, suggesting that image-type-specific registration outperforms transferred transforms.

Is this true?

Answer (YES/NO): NO